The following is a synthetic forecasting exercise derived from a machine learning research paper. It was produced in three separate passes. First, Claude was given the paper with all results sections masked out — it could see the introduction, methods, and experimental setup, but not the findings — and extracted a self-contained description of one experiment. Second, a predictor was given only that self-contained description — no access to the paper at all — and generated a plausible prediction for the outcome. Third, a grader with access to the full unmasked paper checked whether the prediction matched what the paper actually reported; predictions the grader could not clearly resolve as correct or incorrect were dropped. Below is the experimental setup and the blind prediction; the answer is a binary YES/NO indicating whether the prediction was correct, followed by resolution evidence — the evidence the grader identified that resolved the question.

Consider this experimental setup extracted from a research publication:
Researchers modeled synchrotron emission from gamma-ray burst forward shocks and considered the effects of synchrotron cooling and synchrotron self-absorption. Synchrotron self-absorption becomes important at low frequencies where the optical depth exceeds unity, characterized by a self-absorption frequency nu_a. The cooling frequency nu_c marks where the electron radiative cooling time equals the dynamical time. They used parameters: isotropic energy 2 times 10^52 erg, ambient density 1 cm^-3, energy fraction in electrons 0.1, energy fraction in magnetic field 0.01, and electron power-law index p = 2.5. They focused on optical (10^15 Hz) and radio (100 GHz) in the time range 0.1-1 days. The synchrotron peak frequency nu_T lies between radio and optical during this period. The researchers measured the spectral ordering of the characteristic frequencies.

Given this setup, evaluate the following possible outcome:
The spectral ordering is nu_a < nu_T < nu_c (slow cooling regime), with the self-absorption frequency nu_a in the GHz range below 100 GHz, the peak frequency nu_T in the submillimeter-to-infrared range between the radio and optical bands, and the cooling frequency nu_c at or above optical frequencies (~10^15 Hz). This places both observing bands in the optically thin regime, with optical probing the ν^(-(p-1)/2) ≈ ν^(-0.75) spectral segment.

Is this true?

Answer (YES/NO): YES